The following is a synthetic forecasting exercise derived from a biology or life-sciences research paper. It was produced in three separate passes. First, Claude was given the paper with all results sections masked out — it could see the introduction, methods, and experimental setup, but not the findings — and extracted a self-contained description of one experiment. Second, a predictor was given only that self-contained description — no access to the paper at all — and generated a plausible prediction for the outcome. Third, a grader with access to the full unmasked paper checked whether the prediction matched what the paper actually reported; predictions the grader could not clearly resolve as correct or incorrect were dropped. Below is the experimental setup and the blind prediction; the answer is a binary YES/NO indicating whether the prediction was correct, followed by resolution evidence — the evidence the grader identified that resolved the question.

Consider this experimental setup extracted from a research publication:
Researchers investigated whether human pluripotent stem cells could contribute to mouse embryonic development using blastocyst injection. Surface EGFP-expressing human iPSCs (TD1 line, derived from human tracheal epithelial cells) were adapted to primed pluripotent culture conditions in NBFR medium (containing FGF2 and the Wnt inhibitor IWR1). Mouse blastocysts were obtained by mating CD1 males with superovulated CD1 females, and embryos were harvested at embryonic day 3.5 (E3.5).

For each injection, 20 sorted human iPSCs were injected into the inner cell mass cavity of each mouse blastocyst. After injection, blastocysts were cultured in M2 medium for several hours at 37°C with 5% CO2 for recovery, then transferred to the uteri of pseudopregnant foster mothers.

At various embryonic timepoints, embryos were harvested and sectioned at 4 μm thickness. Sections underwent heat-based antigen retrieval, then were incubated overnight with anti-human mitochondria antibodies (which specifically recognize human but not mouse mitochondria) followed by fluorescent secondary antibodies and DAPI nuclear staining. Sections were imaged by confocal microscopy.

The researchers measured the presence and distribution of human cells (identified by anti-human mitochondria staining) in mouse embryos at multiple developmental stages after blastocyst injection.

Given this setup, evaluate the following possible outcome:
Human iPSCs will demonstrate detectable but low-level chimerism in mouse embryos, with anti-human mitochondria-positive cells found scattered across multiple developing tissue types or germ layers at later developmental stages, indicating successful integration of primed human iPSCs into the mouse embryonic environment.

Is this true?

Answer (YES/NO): NO